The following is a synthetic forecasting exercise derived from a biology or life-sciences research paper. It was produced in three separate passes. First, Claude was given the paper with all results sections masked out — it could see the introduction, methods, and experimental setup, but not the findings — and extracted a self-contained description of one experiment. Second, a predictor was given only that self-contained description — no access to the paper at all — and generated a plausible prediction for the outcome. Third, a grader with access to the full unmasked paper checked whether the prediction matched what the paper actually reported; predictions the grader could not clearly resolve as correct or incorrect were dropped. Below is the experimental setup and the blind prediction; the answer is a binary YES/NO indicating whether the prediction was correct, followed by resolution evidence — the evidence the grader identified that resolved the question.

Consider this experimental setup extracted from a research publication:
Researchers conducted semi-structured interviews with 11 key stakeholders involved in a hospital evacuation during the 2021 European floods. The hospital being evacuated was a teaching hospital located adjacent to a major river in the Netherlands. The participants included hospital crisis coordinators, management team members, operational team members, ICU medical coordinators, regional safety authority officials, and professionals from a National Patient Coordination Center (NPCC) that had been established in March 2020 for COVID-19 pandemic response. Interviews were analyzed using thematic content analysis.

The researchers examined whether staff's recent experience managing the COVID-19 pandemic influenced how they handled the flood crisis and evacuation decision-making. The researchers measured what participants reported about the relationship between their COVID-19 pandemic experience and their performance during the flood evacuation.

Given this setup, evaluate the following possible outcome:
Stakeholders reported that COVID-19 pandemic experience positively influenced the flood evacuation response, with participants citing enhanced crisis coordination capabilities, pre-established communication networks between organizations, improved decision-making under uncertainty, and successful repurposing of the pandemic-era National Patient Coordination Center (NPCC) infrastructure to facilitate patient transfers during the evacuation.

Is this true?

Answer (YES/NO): YES